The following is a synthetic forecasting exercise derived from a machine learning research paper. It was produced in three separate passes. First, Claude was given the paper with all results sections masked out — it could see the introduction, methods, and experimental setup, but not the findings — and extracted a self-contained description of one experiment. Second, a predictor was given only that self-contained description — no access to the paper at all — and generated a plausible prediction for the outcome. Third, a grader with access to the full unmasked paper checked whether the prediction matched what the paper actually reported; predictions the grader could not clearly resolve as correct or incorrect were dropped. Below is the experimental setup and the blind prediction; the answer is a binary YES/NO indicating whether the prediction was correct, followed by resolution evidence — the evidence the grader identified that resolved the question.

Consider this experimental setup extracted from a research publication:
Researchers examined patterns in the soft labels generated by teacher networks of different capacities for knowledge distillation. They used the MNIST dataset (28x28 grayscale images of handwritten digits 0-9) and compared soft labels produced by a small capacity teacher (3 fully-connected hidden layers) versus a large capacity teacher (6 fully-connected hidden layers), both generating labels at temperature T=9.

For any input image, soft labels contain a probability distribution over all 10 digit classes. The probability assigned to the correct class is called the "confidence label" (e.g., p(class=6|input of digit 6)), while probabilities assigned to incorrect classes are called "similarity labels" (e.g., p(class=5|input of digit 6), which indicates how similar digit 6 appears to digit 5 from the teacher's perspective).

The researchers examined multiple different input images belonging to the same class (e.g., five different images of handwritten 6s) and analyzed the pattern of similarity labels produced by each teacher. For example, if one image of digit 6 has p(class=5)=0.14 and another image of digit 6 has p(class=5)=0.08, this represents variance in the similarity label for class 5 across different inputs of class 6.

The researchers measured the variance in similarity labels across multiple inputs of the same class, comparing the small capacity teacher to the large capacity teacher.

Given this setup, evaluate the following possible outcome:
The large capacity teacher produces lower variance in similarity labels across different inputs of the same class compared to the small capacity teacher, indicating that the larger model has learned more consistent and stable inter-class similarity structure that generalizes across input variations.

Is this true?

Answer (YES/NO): NO